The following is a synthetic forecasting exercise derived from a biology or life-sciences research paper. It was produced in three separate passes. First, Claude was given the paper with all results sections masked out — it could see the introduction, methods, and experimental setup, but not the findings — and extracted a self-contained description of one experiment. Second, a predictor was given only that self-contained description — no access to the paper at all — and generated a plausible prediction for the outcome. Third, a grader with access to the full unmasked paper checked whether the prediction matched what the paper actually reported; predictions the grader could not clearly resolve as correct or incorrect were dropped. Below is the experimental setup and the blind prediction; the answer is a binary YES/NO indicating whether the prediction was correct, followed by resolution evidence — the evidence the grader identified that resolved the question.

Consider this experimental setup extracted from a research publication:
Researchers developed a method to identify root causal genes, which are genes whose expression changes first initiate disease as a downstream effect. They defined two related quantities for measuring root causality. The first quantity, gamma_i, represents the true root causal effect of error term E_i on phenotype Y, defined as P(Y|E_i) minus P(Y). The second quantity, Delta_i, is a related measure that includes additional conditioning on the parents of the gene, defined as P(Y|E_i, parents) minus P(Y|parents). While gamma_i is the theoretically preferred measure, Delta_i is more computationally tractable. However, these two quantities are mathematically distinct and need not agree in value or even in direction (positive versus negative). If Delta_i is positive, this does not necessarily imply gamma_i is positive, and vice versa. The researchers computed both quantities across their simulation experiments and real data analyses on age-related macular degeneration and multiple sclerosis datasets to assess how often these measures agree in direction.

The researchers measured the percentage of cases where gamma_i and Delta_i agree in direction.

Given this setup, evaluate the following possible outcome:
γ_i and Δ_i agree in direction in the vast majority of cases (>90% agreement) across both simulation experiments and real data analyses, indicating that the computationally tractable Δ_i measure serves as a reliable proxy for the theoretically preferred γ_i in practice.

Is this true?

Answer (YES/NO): YES